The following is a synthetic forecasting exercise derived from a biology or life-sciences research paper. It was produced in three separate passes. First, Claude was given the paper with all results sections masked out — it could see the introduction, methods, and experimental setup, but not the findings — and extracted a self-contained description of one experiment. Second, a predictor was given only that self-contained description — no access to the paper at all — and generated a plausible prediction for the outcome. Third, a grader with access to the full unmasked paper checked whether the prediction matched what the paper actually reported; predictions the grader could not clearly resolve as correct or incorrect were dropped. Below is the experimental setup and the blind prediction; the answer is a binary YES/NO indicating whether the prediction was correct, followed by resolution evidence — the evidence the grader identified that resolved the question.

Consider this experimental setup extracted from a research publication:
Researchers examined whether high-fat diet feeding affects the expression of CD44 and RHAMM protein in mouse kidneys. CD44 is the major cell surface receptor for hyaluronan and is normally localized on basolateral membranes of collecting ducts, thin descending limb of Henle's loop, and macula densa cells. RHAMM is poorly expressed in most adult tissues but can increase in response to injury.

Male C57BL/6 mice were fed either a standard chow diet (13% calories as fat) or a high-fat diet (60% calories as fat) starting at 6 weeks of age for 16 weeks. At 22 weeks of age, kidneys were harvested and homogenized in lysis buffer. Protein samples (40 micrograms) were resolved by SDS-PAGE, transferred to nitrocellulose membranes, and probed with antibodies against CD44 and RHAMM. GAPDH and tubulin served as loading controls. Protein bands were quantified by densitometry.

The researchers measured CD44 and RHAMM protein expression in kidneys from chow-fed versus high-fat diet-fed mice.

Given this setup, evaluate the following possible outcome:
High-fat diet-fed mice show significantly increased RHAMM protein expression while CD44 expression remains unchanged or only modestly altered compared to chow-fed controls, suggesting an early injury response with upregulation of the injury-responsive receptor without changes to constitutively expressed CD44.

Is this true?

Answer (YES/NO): NO